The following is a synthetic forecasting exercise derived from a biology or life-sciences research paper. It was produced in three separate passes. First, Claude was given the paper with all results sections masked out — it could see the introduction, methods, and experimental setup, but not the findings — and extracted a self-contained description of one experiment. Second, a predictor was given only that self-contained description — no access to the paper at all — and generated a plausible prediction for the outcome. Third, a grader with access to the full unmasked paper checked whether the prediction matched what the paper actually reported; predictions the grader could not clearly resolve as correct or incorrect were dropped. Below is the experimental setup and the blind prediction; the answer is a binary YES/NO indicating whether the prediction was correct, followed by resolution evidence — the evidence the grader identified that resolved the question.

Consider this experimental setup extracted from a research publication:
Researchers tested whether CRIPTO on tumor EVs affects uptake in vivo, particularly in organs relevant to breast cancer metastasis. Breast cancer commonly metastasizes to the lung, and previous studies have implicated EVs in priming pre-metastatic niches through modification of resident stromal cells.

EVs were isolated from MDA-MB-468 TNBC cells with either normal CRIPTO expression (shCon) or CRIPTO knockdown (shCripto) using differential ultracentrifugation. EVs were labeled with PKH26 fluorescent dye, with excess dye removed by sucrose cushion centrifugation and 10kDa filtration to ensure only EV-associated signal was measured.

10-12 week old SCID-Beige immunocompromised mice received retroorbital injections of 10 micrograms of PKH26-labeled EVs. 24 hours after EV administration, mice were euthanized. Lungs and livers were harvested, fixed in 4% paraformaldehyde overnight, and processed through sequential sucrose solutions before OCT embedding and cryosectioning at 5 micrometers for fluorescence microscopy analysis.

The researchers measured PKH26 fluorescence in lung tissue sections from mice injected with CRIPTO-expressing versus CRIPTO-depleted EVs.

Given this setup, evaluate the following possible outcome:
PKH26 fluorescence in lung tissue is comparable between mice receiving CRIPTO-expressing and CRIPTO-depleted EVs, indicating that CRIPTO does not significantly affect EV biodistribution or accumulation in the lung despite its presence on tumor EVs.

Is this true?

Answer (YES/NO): NO